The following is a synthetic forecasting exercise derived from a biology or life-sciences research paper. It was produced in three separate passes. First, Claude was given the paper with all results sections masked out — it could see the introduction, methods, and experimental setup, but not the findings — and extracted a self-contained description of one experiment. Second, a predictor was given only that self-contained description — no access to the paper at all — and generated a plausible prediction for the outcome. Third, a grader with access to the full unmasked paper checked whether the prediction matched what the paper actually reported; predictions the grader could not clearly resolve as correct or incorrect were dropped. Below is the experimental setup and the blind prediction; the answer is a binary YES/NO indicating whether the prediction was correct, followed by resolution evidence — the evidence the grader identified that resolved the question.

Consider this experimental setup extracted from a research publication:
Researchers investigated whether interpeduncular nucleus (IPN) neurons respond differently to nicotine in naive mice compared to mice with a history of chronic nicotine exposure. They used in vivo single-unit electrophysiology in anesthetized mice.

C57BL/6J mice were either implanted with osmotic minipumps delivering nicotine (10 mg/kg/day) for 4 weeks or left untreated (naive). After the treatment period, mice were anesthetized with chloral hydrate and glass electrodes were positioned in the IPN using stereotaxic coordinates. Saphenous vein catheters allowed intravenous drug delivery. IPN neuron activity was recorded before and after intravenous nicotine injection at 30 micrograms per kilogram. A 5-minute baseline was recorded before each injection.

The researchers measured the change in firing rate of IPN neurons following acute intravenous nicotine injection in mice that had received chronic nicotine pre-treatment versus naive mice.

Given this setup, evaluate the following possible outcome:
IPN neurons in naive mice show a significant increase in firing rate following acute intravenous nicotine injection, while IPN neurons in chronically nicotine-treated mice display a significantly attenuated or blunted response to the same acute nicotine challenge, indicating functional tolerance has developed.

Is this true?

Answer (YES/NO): YES